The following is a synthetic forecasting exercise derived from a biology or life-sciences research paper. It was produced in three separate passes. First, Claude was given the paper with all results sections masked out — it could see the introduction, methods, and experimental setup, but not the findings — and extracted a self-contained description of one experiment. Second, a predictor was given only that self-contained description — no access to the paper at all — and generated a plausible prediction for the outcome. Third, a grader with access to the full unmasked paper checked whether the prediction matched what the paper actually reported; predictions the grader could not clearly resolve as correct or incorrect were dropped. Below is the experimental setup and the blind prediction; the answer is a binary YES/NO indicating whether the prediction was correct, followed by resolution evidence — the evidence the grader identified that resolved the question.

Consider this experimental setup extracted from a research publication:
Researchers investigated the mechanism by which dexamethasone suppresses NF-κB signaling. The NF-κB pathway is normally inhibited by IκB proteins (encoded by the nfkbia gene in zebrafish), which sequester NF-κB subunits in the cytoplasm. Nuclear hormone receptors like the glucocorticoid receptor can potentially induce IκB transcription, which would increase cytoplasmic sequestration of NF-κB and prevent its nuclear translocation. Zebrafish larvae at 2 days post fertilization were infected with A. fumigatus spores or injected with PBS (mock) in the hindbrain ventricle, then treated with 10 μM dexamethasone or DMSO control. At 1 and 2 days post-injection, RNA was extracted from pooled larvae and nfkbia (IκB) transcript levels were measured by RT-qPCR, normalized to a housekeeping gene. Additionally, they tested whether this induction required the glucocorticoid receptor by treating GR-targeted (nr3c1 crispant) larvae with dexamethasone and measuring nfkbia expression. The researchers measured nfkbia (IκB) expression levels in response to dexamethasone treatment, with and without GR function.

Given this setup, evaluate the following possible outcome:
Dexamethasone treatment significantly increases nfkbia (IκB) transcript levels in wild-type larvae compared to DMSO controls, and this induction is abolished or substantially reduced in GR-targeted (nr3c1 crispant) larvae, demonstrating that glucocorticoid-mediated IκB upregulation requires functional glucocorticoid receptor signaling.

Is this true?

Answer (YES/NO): YES